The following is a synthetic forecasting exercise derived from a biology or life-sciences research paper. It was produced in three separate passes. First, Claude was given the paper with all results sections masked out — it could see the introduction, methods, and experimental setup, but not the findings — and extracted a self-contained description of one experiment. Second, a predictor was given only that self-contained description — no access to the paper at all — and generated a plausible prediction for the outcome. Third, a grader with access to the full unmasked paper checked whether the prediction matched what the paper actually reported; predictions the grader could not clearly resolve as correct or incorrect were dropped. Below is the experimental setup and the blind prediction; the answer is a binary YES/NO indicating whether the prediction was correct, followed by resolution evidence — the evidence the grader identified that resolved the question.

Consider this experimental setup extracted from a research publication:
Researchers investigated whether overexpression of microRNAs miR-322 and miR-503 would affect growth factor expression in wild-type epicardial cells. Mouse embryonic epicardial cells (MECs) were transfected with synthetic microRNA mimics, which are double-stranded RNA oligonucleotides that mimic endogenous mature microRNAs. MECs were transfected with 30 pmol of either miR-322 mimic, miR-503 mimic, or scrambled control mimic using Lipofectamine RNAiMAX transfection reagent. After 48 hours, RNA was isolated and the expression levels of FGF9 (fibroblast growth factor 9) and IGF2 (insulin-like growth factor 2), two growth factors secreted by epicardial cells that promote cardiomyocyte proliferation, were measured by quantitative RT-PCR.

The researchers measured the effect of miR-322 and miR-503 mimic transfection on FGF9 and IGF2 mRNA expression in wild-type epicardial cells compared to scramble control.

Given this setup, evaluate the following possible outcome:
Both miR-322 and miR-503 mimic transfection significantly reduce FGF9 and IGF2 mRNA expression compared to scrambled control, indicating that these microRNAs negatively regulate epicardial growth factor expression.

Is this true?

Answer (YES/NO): YES